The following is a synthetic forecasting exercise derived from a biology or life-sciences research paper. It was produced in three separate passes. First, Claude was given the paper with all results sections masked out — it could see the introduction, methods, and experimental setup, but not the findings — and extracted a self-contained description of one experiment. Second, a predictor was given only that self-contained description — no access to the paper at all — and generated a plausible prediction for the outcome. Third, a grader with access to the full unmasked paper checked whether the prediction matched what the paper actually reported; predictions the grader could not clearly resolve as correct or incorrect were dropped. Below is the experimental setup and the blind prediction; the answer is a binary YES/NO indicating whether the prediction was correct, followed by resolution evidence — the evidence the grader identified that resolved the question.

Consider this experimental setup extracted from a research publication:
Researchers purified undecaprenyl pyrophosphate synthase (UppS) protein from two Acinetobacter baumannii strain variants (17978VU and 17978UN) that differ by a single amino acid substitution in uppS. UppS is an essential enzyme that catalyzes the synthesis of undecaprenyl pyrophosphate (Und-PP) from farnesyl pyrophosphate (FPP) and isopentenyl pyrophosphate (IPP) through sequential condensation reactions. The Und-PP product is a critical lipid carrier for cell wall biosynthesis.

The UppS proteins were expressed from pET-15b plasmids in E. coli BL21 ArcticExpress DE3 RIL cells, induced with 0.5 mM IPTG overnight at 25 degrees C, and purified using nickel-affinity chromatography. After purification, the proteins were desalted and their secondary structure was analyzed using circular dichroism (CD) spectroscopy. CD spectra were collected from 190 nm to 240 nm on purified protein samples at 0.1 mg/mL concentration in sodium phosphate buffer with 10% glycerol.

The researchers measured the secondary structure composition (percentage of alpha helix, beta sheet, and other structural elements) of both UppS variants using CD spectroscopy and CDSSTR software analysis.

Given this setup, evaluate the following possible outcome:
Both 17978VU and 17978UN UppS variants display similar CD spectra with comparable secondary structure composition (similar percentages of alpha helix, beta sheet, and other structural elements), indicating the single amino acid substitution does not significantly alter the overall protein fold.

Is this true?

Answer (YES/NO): YES